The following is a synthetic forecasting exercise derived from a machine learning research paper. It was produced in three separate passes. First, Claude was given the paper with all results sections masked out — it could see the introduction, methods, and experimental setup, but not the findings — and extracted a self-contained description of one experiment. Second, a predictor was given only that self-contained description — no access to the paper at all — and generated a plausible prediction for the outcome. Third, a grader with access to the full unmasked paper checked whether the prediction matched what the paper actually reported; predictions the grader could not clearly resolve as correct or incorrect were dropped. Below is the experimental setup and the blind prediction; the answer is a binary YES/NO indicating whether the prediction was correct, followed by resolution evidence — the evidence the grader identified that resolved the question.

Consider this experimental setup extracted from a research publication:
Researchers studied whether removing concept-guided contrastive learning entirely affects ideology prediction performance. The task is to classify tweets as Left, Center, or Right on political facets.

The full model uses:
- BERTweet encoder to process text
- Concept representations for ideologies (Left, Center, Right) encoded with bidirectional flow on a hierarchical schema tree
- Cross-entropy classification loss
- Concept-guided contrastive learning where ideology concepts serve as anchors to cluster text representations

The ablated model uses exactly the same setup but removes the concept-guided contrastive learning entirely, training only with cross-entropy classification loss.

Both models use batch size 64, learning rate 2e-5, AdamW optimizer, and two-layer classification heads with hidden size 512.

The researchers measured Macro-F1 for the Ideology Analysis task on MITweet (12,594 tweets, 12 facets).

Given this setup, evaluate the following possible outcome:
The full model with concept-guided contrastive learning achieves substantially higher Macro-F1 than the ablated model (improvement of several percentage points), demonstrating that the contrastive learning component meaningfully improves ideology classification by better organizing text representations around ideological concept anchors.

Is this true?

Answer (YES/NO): YES